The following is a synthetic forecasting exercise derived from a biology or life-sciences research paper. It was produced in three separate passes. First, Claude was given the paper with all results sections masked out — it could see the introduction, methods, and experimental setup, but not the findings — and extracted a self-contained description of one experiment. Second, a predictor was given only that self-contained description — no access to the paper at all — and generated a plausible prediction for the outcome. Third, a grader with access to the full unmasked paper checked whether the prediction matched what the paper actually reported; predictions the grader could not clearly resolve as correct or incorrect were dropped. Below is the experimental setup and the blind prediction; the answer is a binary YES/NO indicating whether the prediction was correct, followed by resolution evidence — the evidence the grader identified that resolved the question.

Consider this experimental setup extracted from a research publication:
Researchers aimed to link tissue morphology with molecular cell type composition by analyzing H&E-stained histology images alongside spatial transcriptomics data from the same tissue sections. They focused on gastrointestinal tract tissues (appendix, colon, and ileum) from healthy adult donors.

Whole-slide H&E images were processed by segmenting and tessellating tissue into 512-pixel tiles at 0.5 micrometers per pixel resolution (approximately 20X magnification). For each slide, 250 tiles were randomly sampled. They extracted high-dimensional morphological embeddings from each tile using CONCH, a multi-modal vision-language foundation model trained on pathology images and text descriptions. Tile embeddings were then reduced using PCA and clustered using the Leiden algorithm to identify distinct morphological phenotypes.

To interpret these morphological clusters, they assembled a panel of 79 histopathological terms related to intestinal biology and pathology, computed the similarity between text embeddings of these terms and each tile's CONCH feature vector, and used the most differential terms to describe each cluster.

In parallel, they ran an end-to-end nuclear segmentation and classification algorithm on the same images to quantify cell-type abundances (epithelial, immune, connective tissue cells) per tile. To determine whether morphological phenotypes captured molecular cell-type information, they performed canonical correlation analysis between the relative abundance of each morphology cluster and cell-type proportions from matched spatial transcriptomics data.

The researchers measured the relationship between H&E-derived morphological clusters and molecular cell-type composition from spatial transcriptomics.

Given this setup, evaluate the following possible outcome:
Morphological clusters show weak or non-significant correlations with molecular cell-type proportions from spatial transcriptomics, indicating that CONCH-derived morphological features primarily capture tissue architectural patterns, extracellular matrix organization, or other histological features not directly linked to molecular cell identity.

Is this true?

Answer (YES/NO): NO